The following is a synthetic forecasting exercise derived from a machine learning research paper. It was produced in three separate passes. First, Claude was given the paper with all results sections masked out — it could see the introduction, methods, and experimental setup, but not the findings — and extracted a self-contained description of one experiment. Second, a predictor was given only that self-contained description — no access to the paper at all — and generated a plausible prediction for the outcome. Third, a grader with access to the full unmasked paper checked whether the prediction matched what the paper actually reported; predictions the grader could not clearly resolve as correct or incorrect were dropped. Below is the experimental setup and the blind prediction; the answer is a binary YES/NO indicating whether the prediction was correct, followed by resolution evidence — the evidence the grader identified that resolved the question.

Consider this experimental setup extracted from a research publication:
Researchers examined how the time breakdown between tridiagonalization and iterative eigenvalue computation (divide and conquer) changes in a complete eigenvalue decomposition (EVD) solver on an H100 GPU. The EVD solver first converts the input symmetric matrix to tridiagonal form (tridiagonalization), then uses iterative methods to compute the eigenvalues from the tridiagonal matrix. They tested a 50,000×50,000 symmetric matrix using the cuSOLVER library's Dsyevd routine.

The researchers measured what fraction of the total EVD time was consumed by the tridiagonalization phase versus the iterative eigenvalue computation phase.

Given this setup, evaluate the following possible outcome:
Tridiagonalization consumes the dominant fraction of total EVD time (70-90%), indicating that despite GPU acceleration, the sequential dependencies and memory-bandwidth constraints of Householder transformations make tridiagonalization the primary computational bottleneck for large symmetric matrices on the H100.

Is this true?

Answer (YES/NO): NO